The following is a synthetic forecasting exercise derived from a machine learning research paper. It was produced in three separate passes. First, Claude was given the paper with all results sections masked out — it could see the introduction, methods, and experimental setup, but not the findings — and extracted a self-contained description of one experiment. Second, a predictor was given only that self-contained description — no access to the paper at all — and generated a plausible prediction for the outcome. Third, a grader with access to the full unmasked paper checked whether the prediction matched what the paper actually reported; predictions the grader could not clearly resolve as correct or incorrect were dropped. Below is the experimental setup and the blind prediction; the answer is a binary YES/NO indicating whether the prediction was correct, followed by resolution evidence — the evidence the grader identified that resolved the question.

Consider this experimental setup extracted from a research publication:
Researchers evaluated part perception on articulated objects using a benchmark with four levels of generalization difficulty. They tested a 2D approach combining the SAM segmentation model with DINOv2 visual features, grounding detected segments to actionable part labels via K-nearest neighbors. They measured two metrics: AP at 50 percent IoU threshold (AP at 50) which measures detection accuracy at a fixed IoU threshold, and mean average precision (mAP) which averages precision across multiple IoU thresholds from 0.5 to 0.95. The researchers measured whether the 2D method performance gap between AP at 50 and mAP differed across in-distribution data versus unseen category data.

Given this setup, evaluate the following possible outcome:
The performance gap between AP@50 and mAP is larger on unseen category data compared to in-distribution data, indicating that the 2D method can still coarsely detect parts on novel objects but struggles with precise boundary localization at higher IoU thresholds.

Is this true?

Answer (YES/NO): YES